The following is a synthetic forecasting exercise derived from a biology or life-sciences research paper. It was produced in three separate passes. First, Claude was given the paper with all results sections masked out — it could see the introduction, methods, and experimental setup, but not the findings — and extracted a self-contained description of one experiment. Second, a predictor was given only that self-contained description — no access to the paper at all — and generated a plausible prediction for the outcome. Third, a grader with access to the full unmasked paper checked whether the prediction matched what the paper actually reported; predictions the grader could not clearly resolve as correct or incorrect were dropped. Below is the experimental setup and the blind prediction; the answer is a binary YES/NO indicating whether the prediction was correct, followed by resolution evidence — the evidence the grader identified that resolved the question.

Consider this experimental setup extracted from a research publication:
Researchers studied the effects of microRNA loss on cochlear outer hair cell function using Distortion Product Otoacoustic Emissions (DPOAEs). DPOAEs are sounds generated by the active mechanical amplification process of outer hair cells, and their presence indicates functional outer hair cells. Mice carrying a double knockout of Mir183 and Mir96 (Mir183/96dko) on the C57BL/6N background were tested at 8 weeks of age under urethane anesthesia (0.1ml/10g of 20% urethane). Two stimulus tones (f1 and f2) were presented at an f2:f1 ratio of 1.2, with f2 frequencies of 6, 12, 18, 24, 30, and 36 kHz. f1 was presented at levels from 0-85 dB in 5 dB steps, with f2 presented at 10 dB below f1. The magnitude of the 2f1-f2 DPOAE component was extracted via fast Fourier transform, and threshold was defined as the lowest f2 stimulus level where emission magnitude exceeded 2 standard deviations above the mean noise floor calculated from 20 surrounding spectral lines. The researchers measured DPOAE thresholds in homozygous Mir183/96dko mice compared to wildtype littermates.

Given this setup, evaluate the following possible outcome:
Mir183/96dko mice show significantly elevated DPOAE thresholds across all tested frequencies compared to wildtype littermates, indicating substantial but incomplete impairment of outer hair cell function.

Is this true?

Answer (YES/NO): NO